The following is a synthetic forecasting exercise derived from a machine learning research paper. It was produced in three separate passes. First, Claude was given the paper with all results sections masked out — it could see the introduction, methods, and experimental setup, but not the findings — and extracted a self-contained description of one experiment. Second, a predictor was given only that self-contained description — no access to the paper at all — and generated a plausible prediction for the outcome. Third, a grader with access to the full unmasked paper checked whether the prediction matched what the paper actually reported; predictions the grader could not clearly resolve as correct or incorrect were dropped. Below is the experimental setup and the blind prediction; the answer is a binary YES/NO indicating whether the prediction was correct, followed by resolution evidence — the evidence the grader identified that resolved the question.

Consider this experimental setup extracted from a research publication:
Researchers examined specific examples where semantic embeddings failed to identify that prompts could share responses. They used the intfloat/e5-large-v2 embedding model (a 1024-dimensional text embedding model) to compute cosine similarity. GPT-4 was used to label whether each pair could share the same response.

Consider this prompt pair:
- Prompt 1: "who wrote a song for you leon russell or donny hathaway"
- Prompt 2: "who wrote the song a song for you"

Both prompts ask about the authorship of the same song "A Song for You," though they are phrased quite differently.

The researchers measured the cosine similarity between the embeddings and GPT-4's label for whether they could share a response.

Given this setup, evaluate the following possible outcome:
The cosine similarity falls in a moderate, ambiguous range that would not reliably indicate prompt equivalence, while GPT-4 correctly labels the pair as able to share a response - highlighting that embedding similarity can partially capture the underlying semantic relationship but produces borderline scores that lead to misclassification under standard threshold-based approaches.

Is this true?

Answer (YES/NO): NO